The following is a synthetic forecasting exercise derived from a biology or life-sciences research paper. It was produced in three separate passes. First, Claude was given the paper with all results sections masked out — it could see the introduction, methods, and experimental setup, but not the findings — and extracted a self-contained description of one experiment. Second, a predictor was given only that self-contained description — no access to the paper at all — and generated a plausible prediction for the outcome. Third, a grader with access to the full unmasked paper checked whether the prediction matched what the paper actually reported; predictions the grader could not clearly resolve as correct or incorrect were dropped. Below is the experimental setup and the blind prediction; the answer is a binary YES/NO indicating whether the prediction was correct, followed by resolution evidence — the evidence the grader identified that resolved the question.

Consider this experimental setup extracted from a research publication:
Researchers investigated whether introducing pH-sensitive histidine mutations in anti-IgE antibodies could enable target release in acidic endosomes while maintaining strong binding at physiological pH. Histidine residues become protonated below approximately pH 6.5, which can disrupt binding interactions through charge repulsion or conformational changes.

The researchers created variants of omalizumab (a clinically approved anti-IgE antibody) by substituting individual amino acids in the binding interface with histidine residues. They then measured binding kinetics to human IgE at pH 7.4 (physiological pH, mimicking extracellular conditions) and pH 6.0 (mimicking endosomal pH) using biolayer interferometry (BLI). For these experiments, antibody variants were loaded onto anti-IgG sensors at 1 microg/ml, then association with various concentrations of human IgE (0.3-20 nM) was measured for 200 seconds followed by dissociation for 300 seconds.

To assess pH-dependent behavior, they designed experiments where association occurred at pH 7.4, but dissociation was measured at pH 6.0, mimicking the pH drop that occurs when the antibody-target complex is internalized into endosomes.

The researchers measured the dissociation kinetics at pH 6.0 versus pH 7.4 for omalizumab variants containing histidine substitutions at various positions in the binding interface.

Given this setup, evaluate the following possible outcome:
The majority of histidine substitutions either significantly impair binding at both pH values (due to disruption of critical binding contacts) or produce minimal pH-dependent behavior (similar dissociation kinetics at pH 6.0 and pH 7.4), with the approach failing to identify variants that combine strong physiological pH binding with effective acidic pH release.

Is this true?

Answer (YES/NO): NO